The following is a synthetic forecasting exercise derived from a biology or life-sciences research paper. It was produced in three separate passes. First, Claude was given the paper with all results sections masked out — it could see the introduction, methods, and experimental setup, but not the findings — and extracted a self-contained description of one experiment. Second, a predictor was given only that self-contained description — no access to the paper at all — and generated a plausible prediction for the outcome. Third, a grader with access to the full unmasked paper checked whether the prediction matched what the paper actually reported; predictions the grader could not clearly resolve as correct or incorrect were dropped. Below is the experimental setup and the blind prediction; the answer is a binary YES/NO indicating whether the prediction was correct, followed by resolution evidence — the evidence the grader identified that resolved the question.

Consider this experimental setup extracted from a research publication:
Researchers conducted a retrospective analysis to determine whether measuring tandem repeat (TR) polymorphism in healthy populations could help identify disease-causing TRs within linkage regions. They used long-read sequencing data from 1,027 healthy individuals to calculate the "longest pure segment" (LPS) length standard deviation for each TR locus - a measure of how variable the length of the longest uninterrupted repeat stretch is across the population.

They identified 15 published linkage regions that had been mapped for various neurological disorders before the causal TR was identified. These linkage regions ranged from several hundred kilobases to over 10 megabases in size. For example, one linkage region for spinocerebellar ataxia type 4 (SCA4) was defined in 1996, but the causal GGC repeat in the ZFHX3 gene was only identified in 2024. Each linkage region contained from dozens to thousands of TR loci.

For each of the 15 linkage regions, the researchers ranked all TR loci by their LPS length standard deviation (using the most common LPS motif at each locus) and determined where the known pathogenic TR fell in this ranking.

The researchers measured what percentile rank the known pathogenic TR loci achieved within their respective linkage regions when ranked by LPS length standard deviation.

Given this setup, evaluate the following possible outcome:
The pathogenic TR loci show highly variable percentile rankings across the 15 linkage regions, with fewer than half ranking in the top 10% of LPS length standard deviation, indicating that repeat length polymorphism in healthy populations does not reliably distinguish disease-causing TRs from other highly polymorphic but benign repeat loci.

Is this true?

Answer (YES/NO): NO